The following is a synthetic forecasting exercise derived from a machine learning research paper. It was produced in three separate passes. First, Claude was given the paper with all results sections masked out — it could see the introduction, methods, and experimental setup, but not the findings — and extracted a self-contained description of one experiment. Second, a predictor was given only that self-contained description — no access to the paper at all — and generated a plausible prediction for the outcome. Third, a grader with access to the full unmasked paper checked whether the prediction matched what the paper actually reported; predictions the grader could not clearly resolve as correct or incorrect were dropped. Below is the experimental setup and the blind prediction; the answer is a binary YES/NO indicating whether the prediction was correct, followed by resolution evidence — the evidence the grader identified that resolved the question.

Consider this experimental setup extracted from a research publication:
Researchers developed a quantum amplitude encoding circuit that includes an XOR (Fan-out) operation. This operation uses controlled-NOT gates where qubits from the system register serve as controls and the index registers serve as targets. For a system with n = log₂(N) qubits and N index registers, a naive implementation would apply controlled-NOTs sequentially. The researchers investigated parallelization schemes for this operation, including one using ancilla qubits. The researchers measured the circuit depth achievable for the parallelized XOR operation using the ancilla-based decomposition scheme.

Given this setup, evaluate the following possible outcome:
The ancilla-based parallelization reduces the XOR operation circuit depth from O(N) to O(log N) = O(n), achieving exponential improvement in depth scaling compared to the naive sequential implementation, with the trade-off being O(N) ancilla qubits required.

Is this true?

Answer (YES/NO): NO